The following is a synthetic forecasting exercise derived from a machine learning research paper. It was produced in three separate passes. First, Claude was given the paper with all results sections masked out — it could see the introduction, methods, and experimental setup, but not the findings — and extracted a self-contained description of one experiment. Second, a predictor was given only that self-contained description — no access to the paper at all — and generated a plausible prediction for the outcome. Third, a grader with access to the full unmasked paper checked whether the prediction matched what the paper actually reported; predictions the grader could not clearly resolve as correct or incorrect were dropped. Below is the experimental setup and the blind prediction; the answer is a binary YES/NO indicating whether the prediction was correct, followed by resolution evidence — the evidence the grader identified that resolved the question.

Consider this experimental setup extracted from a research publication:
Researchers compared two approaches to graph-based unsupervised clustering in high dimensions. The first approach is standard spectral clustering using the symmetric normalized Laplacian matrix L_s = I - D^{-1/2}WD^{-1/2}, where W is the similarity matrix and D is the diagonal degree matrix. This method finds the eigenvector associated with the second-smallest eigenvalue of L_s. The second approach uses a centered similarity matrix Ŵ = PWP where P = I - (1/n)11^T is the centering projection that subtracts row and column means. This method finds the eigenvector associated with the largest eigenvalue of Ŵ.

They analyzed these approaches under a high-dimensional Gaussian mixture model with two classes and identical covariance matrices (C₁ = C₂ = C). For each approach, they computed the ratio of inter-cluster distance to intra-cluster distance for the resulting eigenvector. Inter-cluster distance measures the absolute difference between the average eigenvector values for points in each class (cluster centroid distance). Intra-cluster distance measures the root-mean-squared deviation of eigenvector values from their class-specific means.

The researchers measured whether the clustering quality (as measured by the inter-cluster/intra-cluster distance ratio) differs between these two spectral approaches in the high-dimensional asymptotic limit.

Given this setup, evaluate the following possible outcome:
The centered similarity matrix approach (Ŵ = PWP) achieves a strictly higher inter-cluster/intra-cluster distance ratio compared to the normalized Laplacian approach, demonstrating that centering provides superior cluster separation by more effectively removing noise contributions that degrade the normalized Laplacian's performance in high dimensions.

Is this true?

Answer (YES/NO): NO